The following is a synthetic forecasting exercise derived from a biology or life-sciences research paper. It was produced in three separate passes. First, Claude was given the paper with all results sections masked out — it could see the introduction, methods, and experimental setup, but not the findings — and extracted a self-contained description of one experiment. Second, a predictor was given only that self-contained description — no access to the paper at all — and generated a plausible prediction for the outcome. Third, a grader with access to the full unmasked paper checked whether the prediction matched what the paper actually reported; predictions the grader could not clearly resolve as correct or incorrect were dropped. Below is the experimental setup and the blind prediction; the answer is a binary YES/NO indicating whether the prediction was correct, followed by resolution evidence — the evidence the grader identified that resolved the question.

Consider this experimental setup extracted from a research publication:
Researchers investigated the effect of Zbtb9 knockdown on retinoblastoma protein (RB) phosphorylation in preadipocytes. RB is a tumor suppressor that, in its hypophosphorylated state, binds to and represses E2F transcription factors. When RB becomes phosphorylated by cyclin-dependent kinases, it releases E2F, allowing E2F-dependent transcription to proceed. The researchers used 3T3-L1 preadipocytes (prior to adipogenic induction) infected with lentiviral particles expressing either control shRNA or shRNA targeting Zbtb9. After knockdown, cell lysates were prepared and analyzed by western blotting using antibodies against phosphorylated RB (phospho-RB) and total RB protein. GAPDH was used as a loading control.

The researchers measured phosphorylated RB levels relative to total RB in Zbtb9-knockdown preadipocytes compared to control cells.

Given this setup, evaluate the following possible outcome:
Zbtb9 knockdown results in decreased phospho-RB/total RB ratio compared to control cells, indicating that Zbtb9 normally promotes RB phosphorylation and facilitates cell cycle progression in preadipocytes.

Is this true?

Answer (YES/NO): NO